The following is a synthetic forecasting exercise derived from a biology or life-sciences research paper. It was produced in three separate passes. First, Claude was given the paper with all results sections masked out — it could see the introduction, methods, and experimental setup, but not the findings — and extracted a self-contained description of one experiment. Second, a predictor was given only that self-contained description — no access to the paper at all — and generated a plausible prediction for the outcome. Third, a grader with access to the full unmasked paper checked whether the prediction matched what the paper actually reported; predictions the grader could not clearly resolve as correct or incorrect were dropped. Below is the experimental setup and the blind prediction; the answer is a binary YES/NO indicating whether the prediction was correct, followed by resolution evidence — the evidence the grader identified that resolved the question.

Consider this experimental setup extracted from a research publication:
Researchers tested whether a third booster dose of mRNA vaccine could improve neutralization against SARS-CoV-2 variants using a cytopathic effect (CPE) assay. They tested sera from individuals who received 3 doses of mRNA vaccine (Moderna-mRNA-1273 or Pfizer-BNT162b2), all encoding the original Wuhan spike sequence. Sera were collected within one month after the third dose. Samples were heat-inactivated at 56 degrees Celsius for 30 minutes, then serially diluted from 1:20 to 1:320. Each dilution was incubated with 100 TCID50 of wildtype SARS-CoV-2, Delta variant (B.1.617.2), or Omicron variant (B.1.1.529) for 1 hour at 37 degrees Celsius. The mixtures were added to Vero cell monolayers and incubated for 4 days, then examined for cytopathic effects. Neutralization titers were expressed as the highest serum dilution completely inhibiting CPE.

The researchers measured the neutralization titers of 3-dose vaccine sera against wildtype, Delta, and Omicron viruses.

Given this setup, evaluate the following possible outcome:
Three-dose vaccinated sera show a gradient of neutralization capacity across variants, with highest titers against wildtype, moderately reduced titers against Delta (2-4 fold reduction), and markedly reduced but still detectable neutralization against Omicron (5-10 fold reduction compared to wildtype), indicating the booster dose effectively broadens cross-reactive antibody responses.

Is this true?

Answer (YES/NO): NO